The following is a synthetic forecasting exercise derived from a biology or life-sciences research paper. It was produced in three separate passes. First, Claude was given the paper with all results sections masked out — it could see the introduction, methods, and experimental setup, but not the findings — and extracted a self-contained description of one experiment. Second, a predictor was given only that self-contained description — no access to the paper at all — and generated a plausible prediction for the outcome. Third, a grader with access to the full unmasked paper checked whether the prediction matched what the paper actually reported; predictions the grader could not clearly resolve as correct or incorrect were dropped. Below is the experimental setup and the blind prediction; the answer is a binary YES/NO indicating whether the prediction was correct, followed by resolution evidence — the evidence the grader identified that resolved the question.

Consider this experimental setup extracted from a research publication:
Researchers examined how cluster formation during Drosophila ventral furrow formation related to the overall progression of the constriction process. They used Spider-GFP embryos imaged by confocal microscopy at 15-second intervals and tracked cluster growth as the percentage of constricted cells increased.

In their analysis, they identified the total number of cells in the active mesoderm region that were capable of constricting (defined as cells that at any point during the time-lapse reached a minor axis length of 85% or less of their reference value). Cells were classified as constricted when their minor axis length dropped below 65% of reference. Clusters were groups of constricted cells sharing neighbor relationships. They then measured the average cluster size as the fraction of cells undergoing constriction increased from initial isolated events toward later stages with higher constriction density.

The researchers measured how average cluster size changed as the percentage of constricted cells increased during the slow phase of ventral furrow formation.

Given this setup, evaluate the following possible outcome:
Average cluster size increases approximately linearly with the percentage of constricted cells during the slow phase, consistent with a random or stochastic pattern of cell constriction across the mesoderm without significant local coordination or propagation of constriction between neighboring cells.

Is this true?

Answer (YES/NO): NO